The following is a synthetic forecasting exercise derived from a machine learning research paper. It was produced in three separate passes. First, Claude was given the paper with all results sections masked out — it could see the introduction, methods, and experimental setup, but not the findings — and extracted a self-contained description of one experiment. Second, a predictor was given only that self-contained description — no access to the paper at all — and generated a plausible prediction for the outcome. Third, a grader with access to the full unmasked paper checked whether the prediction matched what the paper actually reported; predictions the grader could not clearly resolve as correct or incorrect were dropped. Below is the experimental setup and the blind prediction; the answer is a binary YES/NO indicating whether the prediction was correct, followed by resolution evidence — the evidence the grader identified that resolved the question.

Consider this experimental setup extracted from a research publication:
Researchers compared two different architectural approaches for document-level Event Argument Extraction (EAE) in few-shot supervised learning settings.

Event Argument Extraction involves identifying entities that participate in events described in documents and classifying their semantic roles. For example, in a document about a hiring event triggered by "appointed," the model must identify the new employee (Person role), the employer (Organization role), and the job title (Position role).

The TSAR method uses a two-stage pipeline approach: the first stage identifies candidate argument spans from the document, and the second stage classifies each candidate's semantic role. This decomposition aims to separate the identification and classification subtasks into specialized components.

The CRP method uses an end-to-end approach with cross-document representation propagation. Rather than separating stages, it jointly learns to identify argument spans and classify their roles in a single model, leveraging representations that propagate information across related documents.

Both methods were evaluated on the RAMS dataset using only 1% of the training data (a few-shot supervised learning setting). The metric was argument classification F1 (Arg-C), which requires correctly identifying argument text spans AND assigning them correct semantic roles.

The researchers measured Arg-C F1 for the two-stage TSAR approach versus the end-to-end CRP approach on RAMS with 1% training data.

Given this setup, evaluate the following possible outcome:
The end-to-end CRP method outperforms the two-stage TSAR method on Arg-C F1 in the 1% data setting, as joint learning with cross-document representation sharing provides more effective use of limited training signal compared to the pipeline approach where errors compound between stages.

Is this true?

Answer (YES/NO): YES